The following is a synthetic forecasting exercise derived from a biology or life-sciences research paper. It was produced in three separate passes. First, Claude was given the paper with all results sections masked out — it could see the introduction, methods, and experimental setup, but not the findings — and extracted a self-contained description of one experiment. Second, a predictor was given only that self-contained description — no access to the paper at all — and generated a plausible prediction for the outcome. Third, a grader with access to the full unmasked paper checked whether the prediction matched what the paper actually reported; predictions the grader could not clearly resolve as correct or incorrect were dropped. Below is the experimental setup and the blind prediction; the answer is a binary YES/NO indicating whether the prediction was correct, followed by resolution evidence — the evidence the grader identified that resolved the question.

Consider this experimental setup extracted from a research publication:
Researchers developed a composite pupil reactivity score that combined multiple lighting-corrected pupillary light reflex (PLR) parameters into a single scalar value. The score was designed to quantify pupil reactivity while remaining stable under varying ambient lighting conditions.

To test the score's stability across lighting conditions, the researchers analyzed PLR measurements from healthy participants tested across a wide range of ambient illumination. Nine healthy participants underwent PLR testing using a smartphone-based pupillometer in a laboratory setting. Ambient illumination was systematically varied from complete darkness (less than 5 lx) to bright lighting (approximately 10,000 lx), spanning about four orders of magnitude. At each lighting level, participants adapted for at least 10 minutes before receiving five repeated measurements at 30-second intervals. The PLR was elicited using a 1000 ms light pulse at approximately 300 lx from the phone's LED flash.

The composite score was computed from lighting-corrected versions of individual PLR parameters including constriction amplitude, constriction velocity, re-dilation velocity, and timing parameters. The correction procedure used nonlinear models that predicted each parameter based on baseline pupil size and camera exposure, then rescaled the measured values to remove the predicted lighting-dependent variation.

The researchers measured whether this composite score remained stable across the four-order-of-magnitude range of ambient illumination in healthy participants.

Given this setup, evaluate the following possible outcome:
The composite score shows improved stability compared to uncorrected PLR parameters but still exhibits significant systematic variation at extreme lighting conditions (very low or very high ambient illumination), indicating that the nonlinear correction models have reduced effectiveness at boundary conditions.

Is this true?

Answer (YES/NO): NO